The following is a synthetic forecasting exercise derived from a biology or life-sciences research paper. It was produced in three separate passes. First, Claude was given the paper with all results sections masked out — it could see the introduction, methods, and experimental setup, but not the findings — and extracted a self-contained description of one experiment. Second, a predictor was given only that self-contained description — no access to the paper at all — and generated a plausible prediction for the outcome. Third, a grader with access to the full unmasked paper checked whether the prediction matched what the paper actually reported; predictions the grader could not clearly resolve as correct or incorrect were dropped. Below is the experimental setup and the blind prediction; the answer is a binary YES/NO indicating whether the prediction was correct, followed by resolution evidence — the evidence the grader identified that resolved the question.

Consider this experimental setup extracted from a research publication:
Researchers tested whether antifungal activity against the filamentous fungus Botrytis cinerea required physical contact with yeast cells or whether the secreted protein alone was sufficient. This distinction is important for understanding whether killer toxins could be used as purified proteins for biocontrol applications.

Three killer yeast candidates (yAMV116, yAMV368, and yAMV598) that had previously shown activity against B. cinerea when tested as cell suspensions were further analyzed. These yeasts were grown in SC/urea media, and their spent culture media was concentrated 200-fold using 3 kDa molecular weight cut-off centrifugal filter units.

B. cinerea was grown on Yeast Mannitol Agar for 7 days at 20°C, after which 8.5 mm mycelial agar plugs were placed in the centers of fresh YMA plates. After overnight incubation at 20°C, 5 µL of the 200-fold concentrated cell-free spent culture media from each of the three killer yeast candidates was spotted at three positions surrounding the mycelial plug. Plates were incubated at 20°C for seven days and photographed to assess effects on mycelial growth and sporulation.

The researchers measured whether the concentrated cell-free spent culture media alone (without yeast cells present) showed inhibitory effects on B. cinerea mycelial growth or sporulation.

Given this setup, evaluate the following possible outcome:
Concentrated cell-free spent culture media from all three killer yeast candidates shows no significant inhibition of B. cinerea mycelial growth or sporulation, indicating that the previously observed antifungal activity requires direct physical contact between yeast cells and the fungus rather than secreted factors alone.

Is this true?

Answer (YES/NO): NO